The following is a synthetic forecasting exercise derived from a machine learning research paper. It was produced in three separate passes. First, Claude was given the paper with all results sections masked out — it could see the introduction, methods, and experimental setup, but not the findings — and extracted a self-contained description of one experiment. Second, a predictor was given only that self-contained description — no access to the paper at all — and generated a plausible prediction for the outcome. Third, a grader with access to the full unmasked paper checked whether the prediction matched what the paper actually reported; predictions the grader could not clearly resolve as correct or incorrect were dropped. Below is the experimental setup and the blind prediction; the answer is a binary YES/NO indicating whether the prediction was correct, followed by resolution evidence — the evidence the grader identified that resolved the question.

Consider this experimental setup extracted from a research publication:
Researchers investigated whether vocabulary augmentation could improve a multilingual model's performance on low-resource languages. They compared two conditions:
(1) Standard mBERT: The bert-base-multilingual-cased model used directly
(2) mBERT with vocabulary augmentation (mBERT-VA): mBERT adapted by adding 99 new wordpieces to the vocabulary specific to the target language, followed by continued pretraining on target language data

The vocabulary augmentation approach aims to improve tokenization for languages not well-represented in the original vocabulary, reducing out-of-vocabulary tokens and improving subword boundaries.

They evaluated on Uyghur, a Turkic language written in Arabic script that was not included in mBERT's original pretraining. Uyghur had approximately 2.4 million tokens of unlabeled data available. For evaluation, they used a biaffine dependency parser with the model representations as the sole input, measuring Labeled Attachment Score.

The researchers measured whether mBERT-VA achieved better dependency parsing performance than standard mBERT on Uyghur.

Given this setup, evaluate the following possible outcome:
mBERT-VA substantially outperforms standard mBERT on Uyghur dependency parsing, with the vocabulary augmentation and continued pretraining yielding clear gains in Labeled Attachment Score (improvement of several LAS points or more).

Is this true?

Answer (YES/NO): NO